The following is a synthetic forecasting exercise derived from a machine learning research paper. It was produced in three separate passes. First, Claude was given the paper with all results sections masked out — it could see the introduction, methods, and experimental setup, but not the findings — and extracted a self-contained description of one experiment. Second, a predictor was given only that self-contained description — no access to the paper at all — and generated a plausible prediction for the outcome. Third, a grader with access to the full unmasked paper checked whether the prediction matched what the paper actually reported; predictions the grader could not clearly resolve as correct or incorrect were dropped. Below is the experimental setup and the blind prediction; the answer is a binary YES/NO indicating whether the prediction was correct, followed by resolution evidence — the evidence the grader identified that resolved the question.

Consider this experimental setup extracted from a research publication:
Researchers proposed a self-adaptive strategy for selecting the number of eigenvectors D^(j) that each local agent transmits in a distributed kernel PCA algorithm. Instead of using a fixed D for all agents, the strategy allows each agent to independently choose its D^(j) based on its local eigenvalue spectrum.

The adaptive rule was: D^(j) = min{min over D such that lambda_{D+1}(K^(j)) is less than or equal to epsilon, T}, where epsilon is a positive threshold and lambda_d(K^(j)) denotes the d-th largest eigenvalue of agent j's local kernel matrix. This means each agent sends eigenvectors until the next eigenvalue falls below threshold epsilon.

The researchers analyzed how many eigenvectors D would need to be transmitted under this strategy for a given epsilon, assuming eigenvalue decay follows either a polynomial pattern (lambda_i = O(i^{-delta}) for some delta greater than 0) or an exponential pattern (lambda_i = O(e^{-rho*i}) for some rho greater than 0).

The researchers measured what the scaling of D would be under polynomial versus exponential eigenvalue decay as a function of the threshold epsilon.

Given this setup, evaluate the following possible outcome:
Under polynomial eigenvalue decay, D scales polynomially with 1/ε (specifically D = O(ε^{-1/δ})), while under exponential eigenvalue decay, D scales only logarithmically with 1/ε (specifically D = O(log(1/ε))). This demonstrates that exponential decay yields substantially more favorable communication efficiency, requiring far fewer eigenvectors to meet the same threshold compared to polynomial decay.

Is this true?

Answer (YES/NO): YES